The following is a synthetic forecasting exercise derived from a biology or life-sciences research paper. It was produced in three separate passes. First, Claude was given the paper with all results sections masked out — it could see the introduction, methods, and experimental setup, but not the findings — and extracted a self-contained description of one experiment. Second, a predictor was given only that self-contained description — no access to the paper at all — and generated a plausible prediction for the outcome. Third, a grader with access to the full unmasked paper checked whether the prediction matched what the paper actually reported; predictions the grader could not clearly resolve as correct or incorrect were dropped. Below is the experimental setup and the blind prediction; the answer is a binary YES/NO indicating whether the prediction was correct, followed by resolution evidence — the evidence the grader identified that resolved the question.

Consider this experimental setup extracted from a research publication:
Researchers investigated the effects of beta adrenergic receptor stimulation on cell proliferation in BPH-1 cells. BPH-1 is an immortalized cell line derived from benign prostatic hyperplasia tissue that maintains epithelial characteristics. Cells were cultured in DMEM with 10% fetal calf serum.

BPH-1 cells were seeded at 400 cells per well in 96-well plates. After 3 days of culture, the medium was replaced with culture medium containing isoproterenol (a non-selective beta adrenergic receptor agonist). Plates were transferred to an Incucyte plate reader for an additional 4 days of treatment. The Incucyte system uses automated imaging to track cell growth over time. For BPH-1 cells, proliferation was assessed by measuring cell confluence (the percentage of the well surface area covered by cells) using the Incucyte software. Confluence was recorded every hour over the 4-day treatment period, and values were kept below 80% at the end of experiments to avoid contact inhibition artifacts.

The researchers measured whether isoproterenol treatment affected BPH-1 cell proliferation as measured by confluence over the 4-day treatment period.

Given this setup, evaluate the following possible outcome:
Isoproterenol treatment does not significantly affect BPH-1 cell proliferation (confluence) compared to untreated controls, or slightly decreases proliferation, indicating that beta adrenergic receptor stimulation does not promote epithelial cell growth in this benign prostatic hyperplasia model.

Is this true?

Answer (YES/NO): NO